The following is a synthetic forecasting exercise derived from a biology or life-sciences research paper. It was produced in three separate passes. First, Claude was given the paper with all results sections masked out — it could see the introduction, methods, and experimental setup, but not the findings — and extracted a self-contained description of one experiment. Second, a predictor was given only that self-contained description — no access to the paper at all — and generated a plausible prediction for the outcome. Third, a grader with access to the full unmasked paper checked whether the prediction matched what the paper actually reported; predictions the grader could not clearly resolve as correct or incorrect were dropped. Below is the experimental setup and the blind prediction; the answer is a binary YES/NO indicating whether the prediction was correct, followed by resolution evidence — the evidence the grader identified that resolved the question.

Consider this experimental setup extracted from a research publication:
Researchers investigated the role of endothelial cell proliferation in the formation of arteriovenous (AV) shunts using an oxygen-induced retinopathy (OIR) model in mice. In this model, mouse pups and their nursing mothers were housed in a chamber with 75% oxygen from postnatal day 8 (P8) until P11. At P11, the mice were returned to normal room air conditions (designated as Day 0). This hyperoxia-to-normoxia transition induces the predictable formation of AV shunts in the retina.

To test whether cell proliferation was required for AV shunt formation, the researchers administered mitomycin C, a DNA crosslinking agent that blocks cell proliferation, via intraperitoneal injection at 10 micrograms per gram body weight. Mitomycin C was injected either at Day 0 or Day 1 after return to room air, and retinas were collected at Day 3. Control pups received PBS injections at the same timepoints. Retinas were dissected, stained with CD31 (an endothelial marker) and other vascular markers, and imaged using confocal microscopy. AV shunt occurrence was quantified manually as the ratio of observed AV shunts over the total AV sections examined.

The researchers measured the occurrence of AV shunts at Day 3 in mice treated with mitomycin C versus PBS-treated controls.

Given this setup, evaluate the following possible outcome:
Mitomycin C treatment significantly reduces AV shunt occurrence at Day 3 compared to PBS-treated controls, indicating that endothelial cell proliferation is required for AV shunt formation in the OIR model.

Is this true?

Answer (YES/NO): NO